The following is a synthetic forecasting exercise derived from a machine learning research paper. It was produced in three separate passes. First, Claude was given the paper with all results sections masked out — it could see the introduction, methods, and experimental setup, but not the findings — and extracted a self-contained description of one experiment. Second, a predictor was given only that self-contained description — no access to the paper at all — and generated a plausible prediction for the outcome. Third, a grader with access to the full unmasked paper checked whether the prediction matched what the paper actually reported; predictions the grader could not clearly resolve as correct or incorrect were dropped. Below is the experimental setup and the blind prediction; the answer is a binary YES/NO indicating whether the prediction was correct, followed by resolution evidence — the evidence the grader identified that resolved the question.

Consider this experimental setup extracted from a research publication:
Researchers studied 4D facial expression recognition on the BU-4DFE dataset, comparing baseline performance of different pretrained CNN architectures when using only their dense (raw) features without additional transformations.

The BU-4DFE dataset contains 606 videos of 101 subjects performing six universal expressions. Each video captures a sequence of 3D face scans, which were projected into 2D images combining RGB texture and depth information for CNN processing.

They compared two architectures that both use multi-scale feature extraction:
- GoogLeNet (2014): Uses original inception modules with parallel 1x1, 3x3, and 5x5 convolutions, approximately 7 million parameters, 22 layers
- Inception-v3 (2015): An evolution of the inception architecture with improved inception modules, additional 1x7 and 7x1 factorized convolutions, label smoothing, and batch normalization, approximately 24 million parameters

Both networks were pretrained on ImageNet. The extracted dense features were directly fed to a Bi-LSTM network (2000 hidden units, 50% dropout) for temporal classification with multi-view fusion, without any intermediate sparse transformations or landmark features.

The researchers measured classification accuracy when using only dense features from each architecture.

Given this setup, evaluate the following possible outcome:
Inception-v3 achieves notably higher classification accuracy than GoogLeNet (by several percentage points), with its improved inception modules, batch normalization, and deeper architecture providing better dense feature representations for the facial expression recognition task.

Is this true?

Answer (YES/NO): NO